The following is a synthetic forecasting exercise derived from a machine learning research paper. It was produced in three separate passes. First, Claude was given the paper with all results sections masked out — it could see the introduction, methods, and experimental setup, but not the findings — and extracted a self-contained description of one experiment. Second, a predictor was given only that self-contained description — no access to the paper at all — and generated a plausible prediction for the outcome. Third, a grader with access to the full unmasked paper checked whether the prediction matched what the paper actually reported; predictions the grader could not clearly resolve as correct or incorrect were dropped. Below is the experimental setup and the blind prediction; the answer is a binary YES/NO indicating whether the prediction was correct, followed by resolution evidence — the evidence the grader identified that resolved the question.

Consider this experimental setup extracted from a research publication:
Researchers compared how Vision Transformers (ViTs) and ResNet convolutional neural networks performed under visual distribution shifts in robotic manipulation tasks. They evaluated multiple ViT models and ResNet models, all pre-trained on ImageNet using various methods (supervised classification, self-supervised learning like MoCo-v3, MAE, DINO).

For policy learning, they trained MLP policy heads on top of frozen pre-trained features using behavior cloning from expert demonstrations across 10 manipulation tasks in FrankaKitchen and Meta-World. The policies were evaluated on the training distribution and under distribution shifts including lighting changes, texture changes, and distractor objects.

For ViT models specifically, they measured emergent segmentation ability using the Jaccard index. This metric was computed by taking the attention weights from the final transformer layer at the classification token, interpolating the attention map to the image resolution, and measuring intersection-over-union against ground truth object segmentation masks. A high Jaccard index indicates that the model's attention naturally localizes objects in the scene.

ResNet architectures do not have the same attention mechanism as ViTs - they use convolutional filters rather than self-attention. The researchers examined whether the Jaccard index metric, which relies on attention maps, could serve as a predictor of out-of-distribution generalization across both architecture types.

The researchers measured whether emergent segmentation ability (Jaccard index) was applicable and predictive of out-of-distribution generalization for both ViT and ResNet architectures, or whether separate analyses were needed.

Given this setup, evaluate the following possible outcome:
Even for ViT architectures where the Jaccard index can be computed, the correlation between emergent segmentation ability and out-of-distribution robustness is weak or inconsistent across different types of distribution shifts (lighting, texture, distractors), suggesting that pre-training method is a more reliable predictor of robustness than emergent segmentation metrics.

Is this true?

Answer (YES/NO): NO